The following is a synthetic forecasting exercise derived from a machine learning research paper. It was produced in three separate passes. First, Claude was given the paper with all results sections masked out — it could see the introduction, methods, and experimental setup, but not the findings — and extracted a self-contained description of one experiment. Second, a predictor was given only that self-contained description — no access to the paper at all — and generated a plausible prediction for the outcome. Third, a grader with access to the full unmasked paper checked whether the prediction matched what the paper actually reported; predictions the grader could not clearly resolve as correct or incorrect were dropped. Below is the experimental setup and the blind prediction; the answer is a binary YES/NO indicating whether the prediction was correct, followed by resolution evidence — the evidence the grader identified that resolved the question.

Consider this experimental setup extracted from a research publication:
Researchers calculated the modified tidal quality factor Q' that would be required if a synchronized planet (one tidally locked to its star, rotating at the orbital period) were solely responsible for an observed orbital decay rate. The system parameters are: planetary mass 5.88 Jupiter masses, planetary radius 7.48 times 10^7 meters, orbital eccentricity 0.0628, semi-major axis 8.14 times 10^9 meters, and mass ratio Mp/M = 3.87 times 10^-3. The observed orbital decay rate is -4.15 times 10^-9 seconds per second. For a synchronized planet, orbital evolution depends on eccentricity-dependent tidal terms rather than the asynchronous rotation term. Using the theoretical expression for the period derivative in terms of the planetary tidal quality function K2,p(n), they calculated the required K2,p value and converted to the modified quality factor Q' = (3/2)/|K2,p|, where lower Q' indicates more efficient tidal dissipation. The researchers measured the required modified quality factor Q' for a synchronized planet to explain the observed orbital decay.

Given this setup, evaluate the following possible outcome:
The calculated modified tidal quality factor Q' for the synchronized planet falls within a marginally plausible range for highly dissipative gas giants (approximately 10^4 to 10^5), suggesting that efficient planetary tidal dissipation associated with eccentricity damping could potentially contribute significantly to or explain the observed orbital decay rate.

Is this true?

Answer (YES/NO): NO